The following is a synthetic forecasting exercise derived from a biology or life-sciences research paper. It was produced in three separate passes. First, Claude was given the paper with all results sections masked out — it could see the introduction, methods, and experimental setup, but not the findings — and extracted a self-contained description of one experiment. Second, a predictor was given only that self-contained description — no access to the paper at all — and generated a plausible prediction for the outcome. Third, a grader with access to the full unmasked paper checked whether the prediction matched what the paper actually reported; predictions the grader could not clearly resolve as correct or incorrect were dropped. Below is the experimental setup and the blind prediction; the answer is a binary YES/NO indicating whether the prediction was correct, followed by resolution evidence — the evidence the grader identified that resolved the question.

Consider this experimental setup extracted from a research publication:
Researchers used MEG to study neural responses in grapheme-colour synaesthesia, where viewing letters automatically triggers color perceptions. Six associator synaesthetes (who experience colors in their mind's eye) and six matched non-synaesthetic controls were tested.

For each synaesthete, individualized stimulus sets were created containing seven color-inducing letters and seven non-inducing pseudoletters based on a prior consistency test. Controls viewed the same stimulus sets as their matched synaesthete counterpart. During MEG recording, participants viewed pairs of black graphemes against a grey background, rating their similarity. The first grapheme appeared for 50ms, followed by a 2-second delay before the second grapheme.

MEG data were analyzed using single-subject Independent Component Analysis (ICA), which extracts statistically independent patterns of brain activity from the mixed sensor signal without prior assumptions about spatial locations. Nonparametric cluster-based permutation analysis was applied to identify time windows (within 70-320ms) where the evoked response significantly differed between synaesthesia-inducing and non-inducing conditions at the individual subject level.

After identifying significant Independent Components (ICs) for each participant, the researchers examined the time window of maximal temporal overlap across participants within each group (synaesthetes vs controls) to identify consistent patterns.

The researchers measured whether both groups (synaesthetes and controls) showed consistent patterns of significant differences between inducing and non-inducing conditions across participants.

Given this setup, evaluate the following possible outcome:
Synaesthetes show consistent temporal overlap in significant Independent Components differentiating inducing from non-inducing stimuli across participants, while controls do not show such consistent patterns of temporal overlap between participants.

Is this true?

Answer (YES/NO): NO